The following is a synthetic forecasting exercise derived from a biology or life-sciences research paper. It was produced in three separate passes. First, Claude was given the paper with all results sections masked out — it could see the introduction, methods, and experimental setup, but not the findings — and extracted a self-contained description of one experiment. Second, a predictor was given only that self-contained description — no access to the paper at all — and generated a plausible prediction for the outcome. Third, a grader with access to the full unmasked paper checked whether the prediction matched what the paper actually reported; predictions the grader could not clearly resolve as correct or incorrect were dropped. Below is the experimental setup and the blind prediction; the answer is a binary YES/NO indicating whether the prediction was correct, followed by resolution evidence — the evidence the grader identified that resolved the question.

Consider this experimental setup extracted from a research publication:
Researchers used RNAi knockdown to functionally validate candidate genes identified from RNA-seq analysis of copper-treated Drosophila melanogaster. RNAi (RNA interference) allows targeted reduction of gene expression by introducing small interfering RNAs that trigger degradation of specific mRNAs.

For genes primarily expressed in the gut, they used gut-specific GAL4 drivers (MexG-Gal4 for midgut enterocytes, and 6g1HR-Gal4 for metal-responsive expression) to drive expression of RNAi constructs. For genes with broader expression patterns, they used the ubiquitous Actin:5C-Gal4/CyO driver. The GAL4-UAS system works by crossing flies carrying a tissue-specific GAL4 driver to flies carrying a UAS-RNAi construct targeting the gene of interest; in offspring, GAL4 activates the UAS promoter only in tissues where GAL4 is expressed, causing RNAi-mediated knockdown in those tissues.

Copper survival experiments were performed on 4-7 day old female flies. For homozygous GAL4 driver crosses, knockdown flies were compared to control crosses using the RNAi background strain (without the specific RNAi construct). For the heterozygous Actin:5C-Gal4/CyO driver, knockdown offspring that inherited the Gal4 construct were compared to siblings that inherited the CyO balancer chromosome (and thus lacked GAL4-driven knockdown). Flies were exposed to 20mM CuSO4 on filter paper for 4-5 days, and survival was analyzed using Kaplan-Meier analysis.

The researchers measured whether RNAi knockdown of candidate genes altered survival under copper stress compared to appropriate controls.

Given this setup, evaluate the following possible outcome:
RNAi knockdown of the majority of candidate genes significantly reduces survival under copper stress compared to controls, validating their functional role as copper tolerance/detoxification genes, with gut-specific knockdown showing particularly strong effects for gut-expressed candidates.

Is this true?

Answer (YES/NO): NO